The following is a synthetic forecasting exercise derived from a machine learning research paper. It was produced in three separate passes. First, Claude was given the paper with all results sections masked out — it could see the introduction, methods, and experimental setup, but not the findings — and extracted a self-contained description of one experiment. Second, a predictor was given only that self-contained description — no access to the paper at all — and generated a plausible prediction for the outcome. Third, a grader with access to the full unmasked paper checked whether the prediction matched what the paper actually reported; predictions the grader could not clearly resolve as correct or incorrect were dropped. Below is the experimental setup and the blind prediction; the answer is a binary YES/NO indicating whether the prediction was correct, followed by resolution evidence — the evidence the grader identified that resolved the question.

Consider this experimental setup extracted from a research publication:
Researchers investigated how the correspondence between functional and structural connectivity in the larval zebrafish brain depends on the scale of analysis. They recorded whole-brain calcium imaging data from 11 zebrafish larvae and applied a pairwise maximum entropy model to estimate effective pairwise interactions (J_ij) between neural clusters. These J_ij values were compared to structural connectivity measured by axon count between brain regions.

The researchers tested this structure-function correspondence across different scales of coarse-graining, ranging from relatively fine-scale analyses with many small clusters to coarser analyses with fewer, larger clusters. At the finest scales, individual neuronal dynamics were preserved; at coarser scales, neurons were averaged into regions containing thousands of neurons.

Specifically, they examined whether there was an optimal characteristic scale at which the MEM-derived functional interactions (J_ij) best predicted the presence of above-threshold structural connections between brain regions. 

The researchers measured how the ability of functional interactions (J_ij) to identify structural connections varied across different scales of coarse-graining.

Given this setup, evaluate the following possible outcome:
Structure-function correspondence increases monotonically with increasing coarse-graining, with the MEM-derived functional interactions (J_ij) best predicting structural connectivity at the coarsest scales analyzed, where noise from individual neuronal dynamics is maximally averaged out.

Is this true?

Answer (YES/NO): NO